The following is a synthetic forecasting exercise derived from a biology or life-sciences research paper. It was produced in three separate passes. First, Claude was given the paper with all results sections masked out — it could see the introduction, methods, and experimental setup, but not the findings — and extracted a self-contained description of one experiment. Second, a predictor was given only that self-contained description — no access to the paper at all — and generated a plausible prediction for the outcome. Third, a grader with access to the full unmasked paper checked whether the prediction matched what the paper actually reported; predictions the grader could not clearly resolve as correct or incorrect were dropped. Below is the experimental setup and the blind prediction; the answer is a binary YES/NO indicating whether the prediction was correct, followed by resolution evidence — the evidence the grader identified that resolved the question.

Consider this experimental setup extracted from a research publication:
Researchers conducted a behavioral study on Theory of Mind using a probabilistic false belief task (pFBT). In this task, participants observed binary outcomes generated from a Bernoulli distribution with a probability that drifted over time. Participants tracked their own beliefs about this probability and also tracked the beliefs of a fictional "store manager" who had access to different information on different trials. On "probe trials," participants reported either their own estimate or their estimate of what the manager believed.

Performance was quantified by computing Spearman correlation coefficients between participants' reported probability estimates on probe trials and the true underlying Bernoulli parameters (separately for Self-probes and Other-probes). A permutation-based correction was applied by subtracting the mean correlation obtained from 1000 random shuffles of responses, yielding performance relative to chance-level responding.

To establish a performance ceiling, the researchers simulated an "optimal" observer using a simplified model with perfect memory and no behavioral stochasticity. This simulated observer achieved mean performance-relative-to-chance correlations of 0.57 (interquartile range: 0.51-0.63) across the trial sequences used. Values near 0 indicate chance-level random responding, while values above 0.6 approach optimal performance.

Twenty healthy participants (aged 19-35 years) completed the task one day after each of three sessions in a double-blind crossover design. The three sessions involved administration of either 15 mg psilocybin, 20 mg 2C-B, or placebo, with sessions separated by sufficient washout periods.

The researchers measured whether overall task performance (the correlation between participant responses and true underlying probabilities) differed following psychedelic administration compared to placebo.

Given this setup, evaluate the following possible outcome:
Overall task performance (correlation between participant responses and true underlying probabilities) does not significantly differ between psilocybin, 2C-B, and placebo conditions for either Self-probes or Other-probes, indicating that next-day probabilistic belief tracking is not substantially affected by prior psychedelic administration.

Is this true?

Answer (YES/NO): YES